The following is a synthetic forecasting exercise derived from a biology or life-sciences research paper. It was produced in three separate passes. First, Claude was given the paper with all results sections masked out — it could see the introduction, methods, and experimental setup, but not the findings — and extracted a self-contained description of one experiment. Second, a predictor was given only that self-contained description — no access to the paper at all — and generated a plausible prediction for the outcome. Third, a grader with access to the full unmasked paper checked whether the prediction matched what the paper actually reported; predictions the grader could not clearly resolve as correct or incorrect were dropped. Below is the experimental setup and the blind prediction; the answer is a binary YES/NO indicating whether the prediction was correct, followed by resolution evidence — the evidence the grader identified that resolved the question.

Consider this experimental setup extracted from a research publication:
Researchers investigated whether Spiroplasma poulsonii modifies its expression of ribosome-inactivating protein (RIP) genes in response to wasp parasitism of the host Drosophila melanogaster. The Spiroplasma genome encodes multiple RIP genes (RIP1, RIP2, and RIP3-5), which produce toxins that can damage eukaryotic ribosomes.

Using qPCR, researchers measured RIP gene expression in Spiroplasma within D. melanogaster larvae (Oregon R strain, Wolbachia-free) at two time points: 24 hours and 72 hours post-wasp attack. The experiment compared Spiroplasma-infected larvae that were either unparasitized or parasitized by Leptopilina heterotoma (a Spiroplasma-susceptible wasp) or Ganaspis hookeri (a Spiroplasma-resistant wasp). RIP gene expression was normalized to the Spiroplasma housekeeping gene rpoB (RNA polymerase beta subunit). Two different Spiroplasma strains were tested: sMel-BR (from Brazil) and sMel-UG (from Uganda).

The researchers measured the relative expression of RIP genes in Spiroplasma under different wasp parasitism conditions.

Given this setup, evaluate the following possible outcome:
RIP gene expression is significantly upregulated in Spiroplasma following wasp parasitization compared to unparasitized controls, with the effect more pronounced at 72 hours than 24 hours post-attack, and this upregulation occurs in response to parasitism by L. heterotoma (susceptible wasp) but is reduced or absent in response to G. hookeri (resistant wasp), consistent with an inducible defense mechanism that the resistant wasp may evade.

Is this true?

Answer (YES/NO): NO